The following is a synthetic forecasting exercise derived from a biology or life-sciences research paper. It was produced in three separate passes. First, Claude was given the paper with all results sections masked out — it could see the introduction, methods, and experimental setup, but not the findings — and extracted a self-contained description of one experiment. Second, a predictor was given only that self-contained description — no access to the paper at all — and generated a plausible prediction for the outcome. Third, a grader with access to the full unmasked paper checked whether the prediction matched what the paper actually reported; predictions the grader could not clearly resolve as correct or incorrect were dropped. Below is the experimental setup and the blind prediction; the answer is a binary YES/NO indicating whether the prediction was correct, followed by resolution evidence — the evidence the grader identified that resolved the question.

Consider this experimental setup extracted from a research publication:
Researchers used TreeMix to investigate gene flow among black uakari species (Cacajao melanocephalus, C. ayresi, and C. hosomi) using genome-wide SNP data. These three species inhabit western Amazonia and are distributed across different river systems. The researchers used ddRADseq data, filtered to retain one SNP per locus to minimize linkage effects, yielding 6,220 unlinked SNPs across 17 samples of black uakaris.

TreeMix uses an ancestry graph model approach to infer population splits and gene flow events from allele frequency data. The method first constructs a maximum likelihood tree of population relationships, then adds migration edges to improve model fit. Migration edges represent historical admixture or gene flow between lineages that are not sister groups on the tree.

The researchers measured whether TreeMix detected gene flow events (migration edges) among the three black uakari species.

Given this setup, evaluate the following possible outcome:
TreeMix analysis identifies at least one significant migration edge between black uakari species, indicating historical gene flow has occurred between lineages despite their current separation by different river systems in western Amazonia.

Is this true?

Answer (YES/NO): YES